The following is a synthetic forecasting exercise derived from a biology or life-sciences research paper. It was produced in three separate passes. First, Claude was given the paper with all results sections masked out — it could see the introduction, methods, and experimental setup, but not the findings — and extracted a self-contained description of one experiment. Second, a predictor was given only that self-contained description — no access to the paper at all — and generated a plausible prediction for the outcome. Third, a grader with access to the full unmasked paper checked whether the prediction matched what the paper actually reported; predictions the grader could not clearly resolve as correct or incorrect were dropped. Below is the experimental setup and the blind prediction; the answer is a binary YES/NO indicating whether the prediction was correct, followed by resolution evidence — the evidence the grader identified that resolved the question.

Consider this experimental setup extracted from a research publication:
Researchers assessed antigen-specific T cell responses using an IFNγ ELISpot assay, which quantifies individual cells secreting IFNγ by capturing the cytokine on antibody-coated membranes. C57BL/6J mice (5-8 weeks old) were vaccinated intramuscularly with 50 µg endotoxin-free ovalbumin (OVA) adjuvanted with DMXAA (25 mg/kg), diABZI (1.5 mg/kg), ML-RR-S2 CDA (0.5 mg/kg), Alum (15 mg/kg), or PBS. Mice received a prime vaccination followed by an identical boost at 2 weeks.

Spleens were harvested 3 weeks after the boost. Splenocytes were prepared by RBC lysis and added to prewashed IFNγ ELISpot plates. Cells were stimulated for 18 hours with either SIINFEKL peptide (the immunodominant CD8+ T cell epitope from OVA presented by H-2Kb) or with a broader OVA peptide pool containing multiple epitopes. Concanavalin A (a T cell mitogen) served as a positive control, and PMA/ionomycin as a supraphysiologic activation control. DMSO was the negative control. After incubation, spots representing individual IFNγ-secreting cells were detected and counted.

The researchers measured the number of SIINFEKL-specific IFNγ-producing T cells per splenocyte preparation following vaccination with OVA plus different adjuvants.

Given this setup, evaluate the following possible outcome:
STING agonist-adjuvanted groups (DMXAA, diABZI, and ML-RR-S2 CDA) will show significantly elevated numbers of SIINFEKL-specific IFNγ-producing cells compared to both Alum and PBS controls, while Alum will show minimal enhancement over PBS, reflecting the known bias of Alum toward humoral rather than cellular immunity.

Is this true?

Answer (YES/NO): NO